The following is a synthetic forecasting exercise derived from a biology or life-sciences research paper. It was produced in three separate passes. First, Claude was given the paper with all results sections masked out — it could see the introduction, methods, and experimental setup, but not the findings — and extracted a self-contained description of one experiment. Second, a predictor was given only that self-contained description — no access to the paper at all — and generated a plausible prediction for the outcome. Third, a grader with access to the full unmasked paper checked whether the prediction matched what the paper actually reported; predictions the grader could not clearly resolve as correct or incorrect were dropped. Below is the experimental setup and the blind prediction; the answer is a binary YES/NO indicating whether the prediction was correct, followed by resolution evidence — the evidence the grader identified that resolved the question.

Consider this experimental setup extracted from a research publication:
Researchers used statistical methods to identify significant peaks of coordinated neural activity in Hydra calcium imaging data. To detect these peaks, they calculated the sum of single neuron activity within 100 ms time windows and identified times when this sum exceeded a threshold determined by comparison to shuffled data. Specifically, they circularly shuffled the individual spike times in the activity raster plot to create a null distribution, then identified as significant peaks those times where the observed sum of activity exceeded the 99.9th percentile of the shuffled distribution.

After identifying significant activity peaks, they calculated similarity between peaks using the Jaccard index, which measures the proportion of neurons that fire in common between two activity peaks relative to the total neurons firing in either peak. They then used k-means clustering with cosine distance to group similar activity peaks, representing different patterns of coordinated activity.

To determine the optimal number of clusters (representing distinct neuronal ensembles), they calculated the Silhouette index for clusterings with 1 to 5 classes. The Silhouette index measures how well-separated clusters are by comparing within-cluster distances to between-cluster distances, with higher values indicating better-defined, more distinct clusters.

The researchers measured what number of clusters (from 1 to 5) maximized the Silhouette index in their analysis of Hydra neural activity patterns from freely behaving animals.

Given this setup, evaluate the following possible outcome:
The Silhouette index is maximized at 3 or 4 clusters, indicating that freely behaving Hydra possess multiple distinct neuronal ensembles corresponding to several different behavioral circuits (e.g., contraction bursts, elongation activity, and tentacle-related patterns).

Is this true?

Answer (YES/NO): NO